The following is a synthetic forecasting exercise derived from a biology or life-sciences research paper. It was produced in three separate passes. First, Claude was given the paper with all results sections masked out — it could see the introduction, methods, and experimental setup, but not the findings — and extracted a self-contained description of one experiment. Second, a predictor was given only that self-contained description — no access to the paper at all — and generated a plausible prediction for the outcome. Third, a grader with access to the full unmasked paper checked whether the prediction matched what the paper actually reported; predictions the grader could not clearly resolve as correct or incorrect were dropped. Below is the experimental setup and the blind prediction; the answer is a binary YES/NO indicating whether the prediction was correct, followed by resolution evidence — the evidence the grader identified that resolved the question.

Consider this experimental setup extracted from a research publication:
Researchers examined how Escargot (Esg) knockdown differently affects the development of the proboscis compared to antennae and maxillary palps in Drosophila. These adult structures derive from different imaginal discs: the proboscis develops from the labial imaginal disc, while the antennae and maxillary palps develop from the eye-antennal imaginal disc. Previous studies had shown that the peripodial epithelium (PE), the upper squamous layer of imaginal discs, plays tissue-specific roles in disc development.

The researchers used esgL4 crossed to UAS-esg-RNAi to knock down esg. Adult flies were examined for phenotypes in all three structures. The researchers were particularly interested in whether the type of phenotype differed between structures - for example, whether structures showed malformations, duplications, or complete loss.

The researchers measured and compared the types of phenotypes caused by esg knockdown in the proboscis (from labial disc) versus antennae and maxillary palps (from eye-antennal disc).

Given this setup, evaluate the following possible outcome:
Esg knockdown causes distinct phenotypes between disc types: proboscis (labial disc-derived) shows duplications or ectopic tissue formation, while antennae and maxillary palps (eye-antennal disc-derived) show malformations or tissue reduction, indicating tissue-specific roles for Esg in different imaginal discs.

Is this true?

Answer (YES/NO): NO